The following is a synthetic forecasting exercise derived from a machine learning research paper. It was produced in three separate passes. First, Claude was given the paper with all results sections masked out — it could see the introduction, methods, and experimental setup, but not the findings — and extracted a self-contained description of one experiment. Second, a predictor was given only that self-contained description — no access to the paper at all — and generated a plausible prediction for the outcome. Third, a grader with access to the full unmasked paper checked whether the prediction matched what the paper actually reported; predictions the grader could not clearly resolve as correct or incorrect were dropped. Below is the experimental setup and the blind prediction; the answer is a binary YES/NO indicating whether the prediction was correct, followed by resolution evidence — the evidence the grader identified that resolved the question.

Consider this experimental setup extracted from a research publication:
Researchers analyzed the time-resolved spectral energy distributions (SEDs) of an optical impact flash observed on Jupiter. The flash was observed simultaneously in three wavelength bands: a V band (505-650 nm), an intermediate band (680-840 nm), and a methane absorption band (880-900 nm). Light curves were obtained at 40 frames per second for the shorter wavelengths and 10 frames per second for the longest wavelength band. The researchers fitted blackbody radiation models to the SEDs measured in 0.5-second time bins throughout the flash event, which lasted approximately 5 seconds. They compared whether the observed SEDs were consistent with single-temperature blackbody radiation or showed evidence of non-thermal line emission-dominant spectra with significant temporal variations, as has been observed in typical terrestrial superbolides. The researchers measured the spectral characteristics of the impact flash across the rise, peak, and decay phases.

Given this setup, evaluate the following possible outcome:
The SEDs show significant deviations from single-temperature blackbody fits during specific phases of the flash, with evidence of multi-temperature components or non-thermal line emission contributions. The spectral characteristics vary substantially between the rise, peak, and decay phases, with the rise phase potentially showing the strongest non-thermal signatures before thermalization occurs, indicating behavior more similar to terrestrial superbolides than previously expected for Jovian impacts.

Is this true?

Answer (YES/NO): NO